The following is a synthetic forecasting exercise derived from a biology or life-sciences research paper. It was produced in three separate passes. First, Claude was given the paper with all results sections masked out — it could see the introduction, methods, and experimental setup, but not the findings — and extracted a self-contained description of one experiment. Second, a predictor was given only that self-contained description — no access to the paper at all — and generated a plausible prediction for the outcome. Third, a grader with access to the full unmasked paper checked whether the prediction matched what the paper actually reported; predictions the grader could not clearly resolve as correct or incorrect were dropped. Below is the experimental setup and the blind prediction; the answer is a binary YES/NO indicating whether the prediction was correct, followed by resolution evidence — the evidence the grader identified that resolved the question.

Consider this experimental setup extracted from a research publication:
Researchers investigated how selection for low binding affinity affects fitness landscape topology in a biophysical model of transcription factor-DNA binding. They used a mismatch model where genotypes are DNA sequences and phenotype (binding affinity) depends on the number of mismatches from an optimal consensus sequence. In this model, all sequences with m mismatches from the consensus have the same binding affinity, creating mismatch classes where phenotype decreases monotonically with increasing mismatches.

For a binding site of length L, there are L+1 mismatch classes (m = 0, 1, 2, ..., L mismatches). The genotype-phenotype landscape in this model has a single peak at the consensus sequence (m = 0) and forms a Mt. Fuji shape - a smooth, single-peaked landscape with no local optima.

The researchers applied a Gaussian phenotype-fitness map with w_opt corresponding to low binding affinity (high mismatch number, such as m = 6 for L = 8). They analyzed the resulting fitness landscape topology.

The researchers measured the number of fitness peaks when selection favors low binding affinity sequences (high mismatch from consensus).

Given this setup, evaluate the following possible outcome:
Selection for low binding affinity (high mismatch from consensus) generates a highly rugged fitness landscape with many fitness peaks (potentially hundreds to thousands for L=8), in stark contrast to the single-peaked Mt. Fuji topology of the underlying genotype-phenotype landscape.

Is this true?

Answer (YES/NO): NO